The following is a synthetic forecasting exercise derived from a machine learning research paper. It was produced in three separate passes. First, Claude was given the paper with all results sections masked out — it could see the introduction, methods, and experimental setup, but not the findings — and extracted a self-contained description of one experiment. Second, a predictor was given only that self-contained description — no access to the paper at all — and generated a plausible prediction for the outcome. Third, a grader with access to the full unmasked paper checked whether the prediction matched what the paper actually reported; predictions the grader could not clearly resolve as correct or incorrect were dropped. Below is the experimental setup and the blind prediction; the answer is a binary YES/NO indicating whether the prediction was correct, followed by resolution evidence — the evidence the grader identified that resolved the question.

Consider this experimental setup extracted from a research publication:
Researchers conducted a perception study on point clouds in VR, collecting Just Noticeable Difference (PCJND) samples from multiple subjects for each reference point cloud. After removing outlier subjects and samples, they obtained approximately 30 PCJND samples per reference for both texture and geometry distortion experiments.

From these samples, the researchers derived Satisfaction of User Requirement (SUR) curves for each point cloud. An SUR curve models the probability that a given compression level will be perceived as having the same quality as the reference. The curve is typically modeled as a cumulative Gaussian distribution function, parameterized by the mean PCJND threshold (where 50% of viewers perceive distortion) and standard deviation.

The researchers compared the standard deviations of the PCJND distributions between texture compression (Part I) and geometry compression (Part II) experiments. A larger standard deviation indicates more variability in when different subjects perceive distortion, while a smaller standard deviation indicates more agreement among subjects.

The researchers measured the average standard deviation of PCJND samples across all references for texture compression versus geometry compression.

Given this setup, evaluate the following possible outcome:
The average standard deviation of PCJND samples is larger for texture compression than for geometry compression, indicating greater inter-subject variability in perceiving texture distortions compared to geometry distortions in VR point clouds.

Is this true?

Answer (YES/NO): YES